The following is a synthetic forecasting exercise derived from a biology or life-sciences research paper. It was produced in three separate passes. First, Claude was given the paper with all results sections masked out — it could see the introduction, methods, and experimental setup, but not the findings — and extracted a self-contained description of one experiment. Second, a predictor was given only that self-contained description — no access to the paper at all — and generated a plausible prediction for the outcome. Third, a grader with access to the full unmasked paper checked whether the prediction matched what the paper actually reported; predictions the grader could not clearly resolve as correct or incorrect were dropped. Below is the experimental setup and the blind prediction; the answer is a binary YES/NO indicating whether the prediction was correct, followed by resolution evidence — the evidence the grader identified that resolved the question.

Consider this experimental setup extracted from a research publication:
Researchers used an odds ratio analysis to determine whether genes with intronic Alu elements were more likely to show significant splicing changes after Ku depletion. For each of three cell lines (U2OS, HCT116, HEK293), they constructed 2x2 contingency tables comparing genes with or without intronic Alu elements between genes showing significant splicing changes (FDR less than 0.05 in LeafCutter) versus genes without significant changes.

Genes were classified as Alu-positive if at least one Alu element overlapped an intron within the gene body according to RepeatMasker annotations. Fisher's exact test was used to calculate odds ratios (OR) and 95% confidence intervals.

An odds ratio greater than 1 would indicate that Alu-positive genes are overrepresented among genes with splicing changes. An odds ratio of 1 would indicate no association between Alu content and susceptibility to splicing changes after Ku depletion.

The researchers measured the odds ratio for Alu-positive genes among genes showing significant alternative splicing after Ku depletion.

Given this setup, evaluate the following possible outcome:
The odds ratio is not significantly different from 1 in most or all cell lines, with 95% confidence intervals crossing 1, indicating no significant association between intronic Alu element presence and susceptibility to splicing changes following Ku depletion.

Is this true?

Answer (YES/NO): NO